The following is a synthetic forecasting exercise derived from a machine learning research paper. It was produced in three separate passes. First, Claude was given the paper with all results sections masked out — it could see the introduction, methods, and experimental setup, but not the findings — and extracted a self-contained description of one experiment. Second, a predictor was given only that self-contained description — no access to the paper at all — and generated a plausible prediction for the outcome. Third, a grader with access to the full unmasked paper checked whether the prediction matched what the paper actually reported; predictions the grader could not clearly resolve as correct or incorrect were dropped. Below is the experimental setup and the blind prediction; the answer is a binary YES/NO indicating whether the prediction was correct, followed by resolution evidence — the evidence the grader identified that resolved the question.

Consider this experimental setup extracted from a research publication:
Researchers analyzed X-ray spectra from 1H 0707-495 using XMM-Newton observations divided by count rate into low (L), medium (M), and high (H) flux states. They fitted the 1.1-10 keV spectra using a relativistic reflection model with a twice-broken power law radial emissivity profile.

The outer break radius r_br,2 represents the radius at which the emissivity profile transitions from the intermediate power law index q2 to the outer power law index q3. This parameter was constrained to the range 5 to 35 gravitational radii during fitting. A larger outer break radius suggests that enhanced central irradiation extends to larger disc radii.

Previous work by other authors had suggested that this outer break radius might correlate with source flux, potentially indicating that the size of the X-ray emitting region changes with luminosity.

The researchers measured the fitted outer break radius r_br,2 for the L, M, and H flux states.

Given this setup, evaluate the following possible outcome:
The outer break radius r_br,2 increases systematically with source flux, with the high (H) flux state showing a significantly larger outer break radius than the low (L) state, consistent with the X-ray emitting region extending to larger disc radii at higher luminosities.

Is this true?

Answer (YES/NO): NO